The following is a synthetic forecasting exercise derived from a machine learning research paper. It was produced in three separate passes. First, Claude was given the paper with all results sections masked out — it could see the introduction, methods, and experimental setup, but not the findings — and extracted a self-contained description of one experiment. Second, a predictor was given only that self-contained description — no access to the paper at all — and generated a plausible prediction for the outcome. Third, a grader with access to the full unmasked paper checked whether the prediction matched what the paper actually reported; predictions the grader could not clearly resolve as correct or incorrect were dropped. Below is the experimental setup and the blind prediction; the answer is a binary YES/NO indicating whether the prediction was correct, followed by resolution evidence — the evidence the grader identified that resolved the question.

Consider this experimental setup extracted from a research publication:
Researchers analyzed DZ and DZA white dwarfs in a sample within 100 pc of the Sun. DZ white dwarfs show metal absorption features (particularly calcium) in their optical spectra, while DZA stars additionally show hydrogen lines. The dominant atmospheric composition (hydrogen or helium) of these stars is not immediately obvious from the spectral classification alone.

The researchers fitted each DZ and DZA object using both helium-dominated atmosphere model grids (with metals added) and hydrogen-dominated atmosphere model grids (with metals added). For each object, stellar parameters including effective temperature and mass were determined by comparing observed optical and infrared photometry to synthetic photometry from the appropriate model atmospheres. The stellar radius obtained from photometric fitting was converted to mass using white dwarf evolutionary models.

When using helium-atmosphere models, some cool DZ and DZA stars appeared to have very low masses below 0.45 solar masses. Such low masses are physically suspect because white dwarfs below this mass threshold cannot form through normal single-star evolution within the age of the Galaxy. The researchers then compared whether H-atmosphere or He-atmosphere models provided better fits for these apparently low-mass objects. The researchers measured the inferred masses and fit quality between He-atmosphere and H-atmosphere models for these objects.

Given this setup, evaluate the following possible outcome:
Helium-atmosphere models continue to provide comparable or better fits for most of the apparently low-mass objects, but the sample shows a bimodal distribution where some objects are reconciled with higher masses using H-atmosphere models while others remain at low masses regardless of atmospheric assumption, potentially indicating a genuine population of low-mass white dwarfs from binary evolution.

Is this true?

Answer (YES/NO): NO